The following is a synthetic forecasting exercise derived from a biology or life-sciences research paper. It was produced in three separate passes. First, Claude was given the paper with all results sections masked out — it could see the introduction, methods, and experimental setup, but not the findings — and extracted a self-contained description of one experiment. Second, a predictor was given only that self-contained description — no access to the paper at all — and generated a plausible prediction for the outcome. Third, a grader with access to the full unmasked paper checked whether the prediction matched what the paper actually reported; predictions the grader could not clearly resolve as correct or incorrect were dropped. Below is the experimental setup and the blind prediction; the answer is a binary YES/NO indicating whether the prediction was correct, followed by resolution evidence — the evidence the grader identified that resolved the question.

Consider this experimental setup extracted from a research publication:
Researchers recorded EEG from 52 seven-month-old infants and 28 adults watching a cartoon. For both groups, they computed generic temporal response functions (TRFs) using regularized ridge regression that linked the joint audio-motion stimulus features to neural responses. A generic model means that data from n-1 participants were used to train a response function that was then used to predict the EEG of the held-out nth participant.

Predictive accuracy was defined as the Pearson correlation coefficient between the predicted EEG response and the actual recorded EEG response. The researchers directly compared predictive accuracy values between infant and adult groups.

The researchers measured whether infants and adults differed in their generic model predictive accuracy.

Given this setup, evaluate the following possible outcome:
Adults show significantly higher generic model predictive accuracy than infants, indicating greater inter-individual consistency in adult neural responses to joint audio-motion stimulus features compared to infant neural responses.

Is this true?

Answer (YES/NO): YES